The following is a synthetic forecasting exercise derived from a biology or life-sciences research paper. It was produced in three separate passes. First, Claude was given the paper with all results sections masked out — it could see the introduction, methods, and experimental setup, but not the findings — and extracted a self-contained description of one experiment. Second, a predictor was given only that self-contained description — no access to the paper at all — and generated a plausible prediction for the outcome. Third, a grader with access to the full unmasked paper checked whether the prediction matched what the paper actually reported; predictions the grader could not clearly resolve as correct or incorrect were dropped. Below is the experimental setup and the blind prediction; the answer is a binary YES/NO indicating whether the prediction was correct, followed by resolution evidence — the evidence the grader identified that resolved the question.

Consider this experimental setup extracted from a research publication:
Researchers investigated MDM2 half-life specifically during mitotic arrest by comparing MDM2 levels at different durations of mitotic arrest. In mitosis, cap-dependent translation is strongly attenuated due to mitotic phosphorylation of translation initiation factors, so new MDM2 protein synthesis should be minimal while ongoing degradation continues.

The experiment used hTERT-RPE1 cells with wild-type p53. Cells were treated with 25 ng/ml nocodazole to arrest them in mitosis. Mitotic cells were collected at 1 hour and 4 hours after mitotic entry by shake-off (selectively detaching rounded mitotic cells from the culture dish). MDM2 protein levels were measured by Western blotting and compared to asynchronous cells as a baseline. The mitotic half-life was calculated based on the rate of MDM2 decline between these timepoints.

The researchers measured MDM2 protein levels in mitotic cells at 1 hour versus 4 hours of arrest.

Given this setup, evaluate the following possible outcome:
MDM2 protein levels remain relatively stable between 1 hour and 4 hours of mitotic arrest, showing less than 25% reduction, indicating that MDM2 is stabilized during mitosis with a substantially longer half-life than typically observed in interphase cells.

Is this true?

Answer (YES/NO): NO